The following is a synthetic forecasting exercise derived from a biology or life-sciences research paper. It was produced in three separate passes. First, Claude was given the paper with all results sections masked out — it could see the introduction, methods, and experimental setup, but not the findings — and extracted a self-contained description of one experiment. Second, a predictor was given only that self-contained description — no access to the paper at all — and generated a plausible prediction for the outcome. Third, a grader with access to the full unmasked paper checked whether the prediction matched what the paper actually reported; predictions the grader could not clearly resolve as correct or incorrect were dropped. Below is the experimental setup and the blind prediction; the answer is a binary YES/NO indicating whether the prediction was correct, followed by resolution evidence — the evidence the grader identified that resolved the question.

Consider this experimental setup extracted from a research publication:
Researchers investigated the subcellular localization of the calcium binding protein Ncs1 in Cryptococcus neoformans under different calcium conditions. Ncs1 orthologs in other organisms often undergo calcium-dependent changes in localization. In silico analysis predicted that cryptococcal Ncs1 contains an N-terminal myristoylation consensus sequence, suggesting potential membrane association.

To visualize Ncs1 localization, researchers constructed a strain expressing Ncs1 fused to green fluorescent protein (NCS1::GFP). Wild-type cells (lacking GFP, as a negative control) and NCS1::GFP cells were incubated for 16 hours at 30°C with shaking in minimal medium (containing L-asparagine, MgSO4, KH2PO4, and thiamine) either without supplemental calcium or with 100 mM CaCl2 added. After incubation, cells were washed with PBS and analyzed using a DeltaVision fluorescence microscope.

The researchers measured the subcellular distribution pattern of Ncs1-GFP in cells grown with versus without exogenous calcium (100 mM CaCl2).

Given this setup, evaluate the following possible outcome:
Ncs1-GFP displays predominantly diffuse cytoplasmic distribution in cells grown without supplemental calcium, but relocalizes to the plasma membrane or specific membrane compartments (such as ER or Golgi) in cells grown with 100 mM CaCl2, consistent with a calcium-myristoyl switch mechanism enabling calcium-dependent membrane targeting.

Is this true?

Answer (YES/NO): NO